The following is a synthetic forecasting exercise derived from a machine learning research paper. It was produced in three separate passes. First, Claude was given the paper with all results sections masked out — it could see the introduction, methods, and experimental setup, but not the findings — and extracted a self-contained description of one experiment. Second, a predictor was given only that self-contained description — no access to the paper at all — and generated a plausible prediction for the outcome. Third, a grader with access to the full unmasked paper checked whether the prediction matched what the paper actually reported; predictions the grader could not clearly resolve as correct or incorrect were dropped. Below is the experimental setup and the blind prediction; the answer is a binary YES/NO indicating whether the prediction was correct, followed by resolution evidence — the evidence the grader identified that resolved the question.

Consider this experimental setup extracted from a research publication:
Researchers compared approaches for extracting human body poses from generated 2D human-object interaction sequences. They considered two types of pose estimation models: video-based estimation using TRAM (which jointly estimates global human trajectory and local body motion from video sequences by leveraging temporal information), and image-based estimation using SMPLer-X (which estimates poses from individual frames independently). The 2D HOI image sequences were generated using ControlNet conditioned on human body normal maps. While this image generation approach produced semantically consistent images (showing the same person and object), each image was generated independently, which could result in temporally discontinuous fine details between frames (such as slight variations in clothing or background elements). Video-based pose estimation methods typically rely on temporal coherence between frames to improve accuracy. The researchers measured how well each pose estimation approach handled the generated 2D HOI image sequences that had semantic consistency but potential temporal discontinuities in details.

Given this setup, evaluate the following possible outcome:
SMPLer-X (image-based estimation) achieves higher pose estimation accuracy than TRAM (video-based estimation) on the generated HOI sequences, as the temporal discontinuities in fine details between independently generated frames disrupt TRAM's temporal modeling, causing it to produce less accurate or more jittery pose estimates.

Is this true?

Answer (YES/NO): YES